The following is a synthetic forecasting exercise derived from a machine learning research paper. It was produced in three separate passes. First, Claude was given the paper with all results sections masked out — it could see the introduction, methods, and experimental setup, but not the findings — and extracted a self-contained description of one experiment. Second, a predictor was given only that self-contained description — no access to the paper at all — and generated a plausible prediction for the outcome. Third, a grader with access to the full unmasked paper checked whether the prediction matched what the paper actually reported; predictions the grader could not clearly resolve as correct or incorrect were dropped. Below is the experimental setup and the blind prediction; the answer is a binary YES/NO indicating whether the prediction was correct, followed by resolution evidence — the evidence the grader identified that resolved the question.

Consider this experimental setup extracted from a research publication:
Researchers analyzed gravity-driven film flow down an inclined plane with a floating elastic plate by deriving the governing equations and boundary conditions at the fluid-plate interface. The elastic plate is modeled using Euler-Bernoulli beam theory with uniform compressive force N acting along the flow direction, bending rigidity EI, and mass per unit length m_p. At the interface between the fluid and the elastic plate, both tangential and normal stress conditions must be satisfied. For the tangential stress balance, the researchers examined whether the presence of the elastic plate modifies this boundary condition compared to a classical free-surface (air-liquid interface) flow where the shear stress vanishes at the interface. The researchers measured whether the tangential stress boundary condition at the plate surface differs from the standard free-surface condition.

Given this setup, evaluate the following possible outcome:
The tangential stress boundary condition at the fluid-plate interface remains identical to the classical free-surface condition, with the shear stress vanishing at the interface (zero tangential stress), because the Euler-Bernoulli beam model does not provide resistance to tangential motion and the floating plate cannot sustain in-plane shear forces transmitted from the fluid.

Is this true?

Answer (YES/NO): YES